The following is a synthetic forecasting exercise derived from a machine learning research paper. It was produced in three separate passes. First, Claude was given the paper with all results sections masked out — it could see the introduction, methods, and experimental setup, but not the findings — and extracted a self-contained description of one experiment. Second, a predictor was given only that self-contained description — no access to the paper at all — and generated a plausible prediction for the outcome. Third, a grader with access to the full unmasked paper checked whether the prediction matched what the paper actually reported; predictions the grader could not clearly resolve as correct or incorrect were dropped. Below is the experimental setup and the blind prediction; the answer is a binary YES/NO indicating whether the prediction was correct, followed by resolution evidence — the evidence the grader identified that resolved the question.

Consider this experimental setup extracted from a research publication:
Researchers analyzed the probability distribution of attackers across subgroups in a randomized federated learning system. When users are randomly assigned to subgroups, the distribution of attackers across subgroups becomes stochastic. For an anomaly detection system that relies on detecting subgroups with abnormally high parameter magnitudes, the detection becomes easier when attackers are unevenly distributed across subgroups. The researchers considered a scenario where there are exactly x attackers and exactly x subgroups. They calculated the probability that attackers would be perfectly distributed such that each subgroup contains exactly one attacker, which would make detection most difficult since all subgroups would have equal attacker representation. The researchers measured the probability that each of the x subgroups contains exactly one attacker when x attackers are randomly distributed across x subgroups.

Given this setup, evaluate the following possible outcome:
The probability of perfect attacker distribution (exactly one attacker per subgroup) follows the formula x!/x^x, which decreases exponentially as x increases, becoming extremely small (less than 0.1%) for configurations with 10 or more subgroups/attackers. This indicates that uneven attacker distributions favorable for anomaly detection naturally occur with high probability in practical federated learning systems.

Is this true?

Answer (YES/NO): YES